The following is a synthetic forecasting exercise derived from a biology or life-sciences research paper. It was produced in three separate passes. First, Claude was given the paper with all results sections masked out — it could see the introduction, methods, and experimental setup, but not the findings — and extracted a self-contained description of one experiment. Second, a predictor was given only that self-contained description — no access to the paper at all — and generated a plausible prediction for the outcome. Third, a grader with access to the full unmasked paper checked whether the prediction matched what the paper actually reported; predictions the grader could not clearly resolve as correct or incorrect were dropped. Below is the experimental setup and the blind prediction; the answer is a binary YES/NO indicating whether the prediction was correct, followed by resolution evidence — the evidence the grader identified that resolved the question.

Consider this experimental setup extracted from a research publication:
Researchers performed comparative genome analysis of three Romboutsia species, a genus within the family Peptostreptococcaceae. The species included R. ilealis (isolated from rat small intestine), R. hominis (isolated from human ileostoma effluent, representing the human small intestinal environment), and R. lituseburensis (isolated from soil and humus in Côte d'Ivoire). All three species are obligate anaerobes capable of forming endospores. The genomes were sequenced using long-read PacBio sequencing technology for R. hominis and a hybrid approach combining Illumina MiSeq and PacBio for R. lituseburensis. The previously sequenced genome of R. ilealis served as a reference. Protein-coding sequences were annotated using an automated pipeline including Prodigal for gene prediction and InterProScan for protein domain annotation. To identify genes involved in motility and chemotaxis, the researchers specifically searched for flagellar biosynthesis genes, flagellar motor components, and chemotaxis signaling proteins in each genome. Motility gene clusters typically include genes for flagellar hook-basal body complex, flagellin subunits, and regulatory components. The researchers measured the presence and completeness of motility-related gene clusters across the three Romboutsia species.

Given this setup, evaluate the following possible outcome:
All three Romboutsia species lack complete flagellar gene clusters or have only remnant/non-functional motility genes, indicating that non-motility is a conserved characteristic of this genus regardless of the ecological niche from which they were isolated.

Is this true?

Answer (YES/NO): NO